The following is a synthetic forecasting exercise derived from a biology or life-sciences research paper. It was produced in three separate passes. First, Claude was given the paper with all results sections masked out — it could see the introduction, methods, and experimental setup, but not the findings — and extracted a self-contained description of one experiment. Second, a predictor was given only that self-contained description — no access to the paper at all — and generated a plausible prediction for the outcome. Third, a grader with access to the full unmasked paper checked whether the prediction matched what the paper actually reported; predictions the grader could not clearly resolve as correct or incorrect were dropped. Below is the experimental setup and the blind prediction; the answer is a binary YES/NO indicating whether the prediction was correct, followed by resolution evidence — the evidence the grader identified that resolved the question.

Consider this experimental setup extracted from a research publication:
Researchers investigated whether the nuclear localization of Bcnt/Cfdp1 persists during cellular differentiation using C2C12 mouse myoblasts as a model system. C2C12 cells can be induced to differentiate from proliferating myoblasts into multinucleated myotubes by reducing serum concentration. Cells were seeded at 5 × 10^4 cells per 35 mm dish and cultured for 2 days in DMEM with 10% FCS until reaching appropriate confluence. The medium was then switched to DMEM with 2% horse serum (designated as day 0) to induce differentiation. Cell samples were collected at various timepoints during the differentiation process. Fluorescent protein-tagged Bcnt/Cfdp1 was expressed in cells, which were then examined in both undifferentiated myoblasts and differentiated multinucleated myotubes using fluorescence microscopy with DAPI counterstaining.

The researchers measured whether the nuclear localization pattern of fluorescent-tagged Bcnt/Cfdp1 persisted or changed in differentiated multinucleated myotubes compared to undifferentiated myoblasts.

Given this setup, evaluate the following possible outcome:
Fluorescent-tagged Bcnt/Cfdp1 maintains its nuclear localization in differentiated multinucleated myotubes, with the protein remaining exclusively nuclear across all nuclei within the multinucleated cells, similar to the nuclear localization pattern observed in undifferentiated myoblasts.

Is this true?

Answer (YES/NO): NO